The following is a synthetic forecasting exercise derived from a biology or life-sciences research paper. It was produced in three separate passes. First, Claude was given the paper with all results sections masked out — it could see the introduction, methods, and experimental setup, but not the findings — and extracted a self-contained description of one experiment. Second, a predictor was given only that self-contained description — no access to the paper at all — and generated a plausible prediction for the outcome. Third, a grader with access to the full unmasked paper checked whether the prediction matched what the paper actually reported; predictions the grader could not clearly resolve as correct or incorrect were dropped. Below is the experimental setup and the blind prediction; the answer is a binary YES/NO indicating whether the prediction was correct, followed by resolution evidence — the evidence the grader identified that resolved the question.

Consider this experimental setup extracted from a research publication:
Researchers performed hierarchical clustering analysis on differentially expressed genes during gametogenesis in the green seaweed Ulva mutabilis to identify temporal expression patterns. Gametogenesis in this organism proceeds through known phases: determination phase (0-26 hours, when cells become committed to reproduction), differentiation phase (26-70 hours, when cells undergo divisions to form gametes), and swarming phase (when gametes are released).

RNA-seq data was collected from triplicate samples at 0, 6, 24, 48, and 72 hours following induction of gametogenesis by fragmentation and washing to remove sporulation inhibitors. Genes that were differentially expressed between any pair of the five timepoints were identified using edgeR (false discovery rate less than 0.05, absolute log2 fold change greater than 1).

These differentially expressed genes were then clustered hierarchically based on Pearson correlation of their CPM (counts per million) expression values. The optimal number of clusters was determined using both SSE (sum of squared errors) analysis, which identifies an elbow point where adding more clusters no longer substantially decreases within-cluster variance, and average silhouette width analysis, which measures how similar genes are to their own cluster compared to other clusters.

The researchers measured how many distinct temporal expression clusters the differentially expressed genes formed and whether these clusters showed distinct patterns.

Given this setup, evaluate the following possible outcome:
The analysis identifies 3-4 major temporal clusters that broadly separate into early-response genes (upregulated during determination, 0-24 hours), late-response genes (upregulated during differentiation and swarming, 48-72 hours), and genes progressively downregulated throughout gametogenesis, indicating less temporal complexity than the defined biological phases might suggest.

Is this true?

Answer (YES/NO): NO